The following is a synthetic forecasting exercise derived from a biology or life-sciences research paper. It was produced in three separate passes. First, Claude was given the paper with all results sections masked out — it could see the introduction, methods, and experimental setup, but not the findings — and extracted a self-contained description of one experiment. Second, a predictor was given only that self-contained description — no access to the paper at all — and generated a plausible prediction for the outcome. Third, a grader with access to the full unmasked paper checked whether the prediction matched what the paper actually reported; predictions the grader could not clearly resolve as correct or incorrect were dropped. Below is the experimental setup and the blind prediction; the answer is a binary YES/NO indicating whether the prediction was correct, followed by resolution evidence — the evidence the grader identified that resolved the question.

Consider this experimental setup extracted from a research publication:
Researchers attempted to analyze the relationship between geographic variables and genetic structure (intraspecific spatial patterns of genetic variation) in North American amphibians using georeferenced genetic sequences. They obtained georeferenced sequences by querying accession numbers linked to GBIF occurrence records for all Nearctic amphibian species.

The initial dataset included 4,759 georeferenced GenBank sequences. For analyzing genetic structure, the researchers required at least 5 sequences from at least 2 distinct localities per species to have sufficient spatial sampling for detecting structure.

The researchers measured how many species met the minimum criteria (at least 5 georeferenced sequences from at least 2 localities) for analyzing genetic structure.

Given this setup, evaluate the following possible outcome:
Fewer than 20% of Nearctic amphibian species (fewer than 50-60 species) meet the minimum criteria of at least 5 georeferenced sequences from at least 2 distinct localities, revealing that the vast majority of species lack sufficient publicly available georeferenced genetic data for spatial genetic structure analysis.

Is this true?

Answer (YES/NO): YES